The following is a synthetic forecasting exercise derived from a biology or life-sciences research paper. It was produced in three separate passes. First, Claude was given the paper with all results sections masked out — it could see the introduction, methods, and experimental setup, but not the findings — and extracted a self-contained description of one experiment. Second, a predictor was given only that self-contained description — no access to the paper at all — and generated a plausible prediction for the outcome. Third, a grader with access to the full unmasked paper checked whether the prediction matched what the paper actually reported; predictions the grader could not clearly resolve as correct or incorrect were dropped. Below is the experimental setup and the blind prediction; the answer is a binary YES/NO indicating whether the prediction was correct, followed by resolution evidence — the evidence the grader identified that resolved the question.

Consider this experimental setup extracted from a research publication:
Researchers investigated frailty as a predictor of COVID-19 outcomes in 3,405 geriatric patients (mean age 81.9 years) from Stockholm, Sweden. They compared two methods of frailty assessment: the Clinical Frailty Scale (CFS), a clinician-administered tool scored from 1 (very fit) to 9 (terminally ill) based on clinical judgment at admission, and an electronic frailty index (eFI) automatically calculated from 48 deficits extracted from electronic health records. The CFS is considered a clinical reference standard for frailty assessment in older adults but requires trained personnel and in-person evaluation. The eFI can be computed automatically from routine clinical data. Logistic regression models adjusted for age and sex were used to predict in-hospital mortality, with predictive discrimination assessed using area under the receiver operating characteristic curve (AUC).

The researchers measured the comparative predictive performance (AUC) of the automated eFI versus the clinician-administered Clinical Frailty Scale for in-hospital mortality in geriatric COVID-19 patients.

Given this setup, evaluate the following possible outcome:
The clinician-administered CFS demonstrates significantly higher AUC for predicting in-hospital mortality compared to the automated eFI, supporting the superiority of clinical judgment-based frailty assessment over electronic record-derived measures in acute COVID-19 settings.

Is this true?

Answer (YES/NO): NO